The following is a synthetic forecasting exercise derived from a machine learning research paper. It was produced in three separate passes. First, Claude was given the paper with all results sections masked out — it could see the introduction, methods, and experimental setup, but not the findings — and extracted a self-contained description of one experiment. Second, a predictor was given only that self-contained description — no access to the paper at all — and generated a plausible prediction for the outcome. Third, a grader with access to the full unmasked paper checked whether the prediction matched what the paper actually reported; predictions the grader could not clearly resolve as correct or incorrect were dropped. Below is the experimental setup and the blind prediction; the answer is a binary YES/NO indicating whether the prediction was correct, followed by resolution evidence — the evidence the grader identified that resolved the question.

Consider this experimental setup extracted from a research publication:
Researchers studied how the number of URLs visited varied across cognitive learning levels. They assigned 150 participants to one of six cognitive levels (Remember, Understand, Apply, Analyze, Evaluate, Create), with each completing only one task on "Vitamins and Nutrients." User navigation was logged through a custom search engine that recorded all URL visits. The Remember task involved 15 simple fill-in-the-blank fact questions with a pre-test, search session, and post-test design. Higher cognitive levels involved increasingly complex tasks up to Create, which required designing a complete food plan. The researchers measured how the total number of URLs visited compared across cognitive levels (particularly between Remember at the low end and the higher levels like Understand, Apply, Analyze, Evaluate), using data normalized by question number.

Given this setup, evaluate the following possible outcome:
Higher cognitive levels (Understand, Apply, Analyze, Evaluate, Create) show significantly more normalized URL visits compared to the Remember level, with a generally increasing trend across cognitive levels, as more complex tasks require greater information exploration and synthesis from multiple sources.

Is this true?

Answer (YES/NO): NO